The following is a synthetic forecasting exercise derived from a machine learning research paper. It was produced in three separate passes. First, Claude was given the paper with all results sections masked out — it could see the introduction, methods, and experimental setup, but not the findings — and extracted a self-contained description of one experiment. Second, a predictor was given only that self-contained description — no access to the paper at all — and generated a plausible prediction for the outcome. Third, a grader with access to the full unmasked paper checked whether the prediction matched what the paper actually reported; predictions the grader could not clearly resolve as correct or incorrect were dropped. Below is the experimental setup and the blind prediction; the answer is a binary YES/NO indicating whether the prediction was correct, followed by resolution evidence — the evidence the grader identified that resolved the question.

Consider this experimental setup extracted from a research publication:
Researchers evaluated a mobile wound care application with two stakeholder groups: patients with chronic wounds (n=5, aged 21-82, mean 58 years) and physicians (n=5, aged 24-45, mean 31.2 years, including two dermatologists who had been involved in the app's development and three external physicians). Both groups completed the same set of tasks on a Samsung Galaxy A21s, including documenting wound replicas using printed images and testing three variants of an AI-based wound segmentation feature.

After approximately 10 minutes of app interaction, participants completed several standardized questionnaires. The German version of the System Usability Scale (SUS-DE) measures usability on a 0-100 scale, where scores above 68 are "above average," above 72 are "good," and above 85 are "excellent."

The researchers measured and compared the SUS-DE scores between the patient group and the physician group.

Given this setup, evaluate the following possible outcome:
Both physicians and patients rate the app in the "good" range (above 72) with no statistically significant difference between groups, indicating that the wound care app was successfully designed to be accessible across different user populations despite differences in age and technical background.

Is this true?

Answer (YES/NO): YES